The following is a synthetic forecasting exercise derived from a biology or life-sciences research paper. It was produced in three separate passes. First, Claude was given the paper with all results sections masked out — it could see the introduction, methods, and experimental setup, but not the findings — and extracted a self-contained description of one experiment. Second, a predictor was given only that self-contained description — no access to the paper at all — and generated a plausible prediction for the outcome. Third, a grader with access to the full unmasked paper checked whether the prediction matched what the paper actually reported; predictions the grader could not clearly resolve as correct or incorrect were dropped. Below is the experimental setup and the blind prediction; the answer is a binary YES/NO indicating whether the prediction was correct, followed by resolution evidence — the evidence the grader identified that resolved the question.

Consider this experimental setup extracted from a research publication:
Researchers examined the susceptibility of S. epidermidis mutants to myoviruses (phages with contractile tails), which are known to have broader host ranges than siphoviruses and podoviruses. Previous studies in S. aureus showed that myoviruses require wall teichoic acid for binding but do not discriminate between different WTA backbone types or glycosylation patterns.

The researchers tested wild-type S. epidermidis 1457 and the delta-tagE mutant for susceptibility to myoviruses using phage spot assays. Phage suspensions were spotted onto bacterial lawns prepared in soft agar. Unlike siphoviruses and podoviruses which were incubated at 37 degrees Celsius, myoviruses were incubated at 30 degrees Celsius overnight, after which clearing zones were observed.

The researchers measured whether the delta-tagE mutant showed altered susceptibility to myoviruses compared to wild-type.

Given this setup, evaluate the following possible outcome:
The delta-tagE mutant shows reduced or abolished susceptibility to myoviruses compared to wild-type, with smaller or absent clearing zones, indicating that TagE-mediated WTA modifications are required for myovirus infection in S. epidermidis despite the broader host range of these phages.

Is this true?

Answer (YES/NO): NO